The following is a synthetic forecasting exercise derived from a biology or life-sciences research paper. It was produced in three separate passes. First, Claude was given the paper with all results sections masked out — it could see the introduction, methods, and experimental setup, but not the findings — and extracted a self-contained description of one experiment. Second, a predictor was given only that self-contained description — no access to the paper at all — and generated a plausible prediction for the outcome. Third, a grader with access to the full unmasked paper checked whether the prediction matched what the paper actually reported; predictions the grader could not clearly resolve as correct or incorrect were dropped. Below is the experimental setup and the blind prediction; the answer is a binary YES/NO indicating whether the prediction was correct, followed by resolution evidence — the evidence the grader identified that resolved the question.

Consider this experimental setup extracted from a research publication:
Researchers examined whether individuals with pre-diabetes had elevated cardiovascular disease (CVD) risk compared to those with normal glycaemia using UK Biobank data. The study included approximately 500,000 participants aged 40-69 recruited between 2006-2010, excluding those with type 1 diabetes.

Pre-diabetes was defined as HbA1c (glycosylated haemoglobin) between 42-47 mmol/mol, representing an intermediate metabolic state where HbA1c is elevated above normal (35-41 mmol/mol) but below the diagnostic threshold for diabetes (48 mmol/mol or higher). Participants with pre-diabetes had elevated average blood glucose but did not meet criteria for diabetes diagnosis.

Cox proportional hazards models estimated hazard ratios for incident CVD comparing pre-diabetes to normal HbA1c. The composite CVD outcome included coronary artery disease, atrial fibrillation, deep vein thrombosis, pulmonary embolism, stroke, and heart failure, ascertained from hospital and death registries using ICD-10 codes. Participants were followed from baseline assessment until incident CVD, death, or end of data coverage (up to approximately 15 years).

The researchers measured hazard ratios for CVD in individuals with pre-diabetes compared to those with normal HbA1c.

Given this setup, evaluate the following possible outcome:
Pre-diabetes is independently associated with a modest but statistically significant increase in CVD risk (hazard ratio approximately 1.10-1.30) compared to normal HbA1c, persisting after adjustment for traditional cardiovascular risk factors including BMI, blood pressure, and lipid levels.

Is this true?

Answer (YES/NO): NO